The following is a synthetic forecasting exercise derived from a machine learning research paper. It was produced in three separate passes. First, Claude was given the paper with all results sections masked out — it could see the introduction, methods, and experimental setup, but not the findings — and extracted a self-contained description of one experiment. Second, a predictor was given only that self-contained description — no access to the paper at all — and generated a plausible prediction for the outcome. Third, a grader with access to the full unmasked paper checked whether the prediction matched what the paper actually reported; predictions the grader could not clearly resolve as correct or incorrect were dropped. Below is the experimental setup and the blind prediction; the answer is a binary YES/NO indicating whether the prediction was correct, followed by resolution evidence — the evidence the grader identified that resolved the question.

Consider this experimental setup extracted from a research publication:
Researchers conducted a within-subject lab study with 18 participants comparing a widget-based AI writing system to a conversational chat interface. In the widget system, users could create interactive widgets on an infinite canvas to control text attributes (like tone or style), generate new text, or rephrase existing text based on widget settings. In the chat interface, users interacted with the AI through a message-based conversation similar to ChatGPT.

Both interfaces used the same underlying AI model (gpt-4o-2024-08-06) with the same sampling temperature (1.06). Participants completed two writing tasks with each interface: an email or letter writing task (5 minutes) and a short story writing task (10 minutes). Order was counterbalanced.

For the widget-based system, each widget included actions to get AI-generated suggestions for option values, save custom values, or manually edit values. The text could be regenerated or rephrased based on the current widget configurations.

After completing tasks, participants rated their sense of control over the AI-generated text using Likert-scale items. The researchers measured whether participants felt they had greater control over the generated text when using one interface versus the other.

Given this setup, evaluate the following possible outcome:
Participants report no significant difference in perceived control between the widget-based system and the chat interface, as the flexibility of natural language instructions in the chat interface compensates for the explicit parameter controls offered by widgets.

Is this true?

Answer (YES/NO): NO